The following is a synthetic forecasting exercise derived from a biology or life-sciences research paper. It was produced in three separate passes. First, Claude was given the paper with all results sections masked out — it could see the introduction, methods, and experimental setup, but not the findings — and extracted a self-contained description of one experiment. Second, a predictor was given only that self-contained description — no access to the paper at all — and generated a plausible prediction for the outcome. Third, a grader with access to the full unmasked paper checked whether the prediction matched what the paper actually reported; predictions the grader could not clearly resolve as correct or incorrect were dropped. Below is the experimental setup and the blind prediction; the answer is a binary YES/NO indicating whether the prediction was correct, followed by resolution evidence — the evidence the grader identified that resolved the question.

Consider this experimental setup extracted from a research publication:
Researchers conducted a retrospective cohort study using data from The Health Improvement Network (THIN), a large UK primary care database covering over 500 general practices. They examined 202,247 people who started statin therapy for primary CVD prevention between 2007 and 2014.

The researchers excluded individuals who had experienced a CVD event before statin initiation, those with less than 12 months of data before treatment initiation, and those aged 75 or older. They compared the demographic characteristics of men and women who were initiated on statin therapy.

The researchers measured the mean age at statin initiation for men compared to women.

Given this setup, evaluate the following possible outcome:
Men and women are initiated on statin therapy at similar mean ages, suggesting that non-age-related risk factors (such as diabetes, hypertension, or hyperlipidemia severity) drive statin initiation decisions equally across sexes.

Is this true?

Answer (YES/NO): NO